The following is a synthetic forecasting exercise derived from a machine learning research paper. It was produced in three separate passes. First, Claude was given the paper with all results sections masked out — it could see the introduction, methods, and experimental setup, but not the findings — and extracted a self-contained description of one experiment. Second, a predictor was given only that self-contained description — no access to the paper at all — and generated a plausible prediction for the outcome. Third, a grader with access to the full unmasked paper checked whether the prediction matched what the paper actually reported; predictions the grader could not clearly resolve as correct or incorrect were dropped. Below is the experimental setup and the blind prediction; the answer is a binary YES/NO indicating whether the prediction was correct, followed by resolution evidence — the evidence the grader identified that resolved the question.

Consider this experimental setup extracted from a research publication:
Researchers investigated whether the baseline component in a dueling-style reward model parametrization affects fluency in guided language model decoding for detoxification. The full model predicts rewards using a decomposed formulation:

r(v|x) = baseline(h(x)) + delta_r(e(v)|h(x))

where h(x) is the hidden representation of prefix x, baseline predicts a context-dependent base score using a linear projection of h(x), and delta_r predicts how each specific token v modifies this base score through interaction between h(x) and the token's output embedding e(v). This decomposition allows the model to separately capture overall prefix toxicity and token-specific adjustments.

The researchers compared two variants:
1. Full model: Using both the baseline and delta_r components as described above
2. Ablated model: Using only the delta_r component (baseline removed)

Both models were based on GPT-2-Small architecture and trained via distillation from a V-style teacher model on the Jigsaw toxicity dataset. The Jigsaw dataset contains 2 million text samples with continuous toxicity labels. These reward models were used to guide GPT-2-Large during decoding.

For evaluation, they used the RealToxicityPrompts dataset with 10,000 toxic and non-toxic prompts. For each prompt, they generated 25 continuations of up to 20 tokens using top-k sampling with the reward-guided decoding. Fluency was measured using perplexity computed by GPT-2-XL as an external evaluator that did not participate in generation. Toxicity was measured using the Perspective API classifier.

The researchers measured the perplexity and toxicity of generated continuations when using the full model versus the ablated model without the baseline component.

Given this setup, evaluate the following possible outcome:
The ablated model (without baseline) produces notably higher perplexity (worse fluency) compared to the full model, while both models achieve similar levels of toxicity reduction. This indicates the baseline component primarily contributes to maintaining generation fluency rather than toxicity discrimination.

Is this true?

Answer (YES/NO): NO